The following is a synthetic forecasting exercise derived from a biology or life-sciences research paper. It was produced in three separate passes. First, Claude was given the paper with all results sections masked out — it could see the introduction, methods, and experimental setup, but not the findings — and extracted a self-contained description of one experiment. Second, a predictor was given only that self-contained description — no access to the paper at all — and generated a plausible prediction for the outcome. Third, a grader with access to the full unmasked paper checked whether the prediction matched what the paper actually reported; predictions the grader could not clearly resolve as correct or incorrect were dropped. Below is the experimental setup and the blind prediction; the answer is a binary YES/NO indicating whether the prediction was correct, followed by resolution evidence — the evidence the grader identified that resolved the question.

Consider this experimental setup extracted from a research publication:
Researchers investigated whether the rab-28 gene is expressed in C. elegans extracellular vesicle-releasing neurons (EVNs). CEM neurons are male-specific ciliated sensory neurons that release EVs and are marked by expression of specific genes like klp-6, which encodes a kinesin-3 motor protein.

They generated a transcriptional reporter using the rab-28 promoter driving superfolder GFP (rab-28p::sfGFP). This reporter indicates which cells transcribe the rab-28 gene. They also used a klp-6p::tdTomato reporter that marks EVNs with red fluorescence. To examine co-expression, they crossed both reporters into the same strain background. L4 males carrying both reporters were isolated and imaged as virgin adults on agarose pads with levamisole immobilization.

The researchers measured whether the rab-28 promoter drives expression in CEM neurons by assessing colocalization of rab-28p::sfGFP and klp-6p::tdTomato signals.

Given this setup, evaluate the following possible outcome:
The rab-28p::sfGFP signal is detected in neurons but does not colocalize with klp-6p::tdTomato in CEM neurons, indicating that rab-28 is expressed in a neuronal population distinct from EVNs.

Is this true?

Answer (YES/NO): NO